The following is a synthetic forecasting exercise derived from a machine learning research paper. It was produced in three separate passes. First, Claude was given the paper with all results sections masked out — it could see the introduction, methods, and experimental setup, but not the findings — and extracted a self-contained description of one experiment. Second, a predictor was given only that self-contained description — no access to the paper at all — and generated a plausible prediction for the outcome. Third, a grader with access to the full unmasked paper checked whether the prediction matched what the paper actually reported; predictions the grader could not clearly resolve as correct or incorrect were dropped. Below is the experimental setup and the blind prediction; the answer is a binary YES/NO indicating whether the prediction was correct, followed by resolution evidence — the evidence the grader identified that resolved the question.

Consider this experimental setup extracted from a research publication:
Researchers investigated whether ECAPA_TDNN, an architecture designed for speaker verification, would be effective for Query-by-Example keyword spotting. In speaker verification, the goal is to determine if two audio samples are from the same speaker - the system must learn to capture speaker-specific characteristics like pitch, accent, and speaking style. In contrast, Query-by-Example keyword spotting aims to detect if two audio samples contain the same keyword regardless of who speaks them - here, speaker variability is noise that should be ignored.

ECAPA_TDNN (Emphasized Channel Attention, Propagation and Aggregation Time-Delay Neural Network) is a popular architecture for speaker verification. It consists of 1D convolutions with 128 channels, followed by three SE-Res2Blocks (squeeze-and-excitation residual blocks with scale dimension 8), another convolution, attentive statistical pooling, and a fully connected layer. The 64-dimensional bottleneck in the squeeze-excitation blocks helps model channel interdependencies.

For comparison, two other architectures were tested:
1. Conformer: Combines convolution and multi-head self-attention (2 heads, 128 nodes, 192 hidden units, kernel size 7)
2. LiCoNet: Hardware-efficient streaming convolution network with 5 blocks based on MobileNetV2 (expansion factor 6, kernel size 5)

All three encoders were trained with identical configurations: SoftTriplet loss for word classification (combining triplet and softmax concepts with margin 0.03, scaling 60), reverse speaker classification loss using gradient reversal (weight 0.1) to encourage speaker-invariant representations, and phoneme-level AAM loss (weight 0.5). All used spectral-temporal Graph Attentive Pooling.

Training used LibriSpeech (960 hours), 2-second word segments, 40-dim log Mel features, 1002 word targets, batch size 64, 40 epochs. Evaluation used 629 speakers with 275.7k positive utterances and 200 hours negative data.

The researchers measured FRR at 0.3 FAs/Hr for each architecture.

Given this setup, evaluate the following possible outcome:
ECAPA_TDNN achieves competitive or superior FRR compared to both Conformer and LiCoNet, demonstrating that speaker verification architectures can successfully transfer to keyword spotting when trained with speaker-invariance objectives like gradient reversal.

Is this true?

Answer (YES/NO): NO